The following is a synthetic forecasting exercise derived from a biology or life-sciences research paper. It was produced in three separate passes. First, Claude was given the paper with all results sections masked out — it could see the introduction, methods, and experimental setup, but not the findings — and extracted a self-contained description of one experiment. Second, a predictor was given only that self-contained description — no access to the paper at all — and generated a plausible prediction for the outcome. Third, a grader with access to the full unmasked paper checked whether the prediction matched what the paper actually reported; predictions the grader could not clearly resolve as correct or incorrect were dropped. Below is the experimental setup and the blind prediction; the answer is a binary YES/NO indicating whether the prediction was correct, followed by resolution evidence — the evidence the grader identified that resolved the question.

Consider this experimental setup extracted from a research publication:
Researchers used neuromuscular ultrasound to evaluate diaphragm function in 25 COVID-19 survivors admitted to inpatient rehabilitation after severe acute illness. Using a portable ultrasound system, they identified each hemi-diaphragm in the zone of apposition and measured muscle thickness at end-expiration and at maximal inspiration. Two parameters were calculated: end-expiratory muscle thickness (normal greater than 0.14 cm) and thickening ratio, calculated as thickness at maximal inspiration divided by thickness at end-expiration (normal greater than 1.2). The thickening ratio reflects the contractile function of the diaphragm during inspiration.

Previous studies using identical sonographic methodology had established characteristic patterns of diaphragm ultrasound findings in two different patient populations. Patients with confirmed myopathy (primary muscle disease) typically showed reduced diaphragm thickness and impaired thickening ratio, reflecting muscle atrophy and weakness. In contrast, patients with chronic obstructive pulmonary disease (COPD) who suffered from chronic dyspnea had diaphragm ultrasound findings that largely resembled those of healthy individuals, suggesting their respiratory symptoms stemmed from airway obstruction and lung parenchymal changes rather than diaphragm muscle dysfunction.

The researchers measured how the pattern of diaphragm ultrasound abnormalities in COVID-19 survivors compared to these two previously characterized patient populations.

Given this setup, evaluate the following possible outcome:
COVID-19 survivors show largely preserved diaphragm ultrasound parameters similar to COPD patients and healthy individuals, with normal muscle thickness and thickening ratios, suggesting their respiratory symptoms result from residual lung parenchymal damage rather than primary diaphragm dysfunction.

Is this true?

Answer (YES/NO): NO